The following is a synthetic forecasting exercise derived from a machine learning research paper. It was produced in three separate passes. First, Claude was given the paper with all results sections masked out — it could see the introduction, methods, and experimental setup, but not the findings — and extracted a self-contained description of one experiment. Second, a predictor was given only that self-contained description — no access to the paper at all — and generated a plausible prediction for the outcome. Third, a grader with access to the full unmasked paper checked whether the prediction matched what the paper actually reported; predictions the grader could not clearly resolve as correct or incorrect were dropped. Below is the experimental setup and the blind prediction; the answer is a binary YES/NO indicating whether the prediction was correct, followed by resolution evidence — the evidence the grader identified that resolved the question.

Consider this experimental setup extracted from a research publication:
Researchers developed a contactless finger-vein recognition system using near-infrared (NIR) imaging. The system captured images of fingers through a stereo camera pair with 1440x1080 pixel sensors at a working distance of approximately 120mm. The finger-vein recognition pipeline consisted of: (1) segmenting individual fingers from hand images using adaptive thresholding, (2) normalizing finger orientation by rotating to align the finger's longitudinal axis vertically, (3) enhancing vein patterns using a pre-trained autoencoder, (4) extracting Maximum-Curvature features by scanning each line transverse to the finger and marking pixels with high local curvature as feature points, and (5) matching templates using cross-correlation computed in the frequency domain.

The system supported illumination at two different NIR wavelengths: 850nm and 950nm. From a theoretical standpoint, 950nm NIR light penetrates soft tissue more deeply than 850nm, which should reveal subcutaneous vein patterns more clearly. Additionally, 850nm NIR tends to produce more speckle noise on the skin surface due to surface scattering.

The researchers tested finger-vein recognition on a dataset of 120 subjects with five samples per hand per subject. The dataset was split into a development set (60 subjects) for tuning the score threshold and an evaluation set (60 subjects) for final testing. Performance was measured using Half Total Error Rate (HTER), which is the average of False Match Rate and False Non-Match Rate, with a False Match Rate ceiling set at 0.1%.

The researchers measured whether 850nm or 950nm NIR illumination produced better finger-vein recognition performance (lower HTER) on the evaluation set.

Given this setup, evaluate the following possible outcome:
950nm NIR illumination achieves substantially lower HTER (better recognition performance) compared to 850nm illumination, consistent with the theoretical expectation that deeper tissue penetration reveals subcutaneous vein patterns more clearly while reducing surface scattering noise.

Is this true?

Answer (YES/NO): NO